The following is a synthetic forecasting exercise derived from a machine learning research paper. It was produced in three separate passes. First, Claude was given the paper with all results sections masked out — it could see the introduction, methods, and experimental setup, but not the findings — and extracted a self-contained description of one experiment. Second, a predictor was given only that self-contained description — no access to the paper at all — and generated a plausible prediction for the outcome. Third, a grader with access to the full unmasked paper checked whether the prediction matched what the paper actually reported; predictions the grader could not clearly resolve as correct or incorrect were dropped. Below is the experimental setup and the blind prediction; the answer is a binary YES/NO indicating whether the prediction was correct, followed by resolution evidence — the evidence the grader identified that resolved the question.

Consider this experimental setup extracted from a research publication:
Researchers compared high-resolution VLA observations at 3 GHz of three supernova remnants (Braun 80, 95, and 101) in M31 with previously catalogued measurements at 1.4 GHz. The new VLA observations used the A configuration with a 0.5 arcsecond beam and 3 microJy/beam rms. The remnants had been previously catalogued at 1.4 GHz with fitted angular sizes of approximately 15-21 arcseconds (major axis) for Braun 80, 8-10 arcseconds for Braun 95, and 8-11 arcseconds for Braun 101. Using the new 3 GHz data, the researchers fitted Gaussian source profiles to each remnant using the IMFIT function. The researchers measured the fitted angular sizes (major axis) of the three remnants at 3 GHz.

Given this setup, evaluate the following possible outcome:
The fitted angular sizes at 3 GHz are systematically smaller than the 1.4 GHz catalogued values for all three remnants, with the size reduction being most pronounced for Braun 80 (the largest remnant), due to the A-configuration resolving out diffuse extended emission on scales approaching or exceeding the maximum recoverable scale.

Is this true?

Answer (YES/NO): YES